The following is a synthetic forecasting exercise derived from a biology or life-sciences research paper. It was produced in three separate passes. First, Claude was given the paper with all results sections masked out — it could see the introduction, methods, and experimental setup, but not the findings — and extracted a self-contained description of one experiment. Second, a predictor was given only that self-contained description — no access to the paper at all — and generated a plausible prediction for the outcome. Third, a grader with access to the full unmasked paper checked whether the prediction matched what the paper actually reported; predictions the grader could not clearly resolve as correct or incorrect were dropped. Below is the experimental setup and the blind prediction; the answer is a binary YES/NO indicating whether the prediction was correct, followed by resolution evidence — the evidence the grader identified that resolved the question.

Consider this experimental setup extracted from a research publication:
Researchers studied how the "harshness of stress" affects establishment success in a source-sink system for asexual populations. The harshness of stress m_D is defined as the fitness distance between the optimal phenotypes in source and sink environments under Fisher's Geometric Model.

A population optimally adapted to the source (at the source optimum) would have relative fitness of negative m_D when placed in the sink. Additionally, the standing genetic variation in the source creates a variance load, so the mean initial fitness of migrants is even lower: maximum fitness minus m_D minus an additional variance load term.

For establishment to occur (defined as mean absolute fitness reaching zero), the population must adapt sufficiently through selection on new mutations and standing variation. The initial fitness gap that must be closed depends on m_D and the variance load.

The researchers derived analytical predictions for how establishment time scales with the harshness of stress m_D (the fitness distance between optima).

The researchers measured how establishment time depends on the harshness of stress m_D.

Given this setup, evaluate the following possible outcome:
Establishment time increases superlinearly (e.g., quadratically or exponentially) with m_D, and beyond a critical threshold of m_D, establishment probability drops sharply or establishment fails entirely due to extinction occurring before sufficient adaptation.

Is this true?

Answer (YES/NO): NO